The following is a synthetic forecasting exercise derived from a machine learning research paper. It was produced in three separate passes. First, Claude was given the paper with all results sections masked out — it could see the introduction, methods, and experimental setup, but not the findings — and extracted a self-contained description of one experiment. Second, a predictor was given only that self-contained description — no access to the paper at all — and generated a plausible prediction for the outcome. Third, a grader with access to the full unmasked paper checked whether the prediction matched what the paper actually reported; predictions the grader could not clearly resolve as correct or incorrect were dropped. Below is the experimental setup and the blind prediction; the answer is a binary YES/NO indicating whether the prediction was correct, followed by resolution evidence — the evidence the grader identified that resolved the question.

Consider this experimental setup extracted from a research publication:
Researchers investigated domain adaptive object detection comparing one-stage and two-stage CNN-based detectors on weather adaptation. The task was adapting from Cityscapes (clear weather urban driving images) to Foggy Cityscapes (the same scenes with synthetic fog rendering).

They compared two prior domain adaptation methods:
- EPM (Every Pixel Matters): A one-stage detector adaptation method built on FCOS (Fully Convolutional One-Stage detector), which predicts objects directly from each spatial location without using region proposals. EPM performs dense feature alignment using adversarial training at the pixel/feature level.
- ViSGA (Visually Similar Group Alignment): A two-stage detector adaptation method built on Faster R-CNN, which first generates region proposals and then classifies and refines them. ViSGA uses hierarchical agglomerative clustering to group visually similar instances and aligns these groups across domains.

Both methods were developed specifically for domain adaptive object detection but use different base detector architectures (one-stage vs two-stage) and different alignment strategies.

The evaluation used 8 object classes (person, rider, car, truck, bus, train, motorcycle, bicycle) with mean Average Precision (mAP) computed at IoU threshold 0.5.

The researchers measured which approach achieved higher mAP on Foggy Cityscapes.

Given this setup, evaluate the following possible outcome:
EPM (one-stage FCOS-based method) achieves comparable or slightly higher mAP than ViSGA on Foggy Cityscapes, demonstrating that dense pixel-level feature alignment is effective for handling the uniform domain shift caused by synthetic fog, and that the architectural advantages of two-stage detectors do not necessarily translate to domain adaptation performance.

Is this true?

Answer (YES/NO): NO